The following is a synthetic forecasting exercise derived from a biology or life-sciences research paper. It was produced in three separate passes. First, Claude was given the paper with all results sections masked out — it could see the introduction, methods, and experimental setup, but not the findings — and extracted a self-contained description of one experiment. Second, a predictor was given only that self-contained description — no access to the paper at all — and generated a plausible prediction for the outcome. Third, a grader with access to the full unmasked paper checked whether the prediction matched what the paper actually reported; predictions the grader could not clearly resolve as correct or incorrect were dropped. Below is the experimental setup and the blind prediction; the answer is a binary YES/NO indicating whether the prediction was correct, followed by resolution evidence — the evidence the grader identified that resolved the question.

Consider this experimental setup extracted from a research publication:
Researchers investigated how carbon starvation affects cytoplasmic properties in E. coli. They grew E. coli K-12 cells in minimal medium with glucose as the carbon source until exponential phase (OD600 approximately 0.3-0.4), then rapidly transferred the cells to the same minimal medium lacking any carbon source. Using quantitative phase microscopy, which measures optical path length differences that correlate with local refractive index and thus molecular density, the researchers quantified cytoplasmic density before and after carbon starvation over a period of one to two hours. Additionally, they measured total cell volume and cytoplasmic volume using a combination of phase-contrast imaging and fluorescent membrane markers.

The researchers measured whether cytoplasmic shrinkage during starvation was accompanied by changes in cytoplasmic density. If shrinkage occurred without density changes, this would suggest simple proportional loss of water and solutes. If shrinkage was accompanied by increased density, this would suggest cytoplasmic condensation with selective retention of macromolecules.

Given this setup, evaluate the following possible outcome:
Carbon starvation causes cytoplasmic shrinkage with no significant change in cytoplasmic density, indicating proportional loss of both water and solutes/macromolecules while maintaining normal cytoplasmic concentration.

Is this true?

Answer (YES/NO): NO